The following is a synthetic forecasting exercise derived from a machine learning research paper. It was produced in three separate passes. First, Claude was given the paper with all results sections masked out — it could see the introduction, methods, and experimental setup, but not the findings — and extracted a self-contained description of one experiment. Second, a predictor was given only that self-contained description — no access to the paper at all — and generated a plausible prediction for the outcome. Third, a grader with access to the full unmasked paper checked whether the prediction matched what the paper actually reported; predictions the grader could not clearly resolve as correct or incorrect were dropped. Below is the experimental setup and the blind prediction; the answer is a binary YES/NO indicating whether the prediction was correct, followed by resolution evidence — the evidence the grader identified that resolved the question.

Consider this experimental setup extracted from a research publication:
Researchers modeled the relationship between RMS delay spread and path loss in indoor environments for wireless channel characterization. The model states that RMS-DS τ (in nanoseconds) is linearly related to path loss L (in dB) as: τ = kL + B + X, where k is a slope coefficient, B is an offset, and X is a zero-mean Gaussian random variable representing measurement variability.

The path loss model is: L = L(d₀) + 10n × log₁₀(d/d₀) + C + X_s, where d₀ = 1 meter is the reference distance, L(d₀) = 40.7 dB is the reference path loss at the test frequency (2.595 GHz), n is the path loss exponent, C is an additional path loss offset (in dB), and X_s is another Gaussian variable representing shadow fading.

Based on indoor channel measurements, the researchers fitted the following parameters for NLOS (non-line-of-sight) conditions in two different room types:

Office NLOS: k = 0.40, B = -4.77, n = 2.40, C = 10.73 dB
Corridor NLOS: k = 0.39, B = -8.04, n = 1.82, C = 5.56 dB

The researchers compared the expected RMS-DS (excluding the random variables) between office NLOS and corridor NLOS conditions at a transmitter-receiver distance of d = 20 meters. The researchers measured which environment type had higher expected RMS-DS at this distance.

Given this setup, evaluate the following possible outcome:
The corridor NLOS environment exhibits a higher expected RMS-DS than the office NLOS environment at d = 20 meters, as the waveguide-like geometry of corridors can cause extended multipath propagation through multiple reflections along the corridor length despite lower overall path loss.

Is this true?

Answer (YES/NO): NO